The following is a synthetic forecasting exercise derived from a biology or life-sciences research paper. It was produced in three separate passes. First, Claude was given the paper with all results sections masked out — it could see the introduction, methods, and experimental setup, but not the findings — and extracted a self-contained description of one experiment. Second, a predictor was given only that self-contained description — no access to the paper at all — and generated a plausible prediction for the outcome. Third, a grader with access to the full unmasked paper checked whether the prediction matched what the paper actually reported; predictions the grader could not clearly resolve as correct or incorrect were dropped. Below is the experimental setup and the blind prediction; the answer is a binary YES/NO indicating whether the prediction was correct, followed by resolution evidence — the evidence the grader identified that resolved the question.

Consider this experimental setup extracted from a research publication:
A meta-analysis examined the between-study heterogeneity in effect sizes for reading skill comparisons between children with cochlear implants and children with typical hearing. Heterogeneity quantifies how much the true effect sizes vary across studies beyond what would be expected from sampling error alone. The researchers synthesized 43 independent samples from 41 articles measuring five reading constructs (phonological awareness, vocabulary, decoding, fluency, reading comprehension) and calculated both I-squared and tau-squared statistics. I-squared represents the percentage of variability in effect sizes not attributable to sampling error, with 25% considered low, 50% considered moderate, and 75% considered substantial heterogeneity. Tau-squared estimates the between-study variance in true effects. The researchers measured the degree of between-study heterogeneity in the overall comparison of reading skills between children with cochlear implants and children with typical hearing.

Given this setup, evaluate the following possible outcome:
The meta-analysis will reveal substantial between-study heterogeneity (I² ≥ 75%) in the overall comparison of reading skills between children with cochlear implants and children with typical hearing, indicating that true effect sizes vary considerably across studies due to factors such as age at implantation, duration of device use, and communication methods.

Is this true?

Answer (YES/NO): YES